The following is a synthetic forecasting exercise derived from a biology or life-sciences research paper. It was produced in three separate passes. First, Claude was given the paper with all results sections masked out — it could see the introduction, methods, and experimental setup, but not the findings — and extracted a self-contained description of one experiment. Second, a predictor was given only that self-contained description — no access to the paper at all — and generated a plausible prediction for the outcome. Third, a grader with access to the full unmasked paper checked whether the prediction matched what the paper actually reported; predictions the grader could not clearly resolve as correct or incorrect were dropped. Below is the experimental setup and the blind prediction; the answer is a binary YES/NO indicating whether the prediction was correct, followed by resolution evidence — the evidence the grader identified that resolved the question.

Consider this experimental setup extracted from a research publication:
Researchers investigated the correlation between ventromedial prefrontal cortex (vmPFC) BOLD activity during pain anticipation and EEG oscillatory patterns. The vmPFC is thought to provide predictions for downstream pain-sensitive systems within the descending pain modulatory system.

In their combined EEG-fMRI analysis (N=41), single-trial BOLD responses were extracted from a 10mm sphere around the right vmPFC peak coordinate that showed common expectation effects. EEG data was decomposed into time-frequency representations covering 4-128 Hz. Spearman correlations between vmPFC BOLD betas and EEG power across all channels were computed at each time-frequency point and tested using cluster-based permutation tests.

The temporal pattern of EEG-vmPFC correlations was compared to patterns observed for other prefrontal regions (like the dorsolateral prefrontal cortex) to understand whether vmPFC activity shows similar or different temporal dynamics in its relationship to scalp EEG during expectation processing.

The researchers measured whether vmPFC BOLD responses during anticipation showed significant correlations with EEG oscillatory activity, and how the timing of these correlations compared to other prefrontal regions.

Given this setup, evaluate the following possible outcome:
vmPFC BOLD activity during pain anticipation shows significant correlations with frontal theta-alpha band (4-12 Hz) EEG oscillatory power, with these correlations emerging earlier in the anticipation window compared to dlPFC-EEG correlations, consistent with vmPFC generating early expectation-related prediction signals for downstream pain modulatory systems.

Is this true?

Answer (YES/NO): NO